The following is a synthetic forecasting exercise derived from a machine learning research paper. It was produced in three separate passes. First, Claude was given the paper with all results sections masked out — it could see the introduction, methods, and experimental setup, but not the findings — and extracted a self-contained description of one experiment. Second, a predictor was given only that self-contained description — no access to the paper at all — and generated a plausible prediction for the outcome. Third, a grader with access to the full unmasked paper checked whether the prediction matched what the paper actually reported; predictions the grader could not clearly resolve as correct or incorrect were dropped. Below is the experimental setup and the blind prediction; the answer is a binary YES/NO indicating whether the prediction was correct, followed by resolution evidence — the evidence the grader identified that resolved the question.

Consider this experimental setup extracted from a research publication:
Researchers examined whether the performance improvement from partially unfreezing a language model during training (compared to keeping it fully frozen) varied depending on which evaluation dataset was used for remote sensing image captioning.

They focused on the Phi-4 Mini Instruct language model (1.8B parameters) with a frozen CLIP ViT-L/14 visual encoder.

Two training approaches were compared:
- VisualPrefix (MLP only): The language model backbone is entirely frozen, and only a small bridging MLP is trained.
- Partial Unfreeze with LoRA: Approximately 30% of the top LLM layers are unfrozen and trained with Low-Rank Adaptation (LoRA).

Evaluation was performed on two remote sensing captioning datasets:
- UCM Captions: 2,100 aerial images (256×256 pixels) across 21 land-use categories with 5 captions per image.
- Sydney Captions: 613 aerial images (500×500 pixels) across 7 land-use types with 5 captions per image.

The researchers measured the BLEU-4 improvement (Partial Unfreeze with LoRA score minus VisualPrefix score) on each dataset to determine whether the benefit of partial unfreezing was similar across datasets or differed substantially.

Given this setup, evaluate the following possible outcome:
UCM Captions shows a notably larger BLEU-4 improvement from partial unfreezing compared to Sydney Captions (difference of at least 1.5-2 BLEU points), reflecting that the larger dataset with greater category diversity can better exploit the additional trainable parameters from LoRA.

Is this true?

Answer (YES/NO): NO